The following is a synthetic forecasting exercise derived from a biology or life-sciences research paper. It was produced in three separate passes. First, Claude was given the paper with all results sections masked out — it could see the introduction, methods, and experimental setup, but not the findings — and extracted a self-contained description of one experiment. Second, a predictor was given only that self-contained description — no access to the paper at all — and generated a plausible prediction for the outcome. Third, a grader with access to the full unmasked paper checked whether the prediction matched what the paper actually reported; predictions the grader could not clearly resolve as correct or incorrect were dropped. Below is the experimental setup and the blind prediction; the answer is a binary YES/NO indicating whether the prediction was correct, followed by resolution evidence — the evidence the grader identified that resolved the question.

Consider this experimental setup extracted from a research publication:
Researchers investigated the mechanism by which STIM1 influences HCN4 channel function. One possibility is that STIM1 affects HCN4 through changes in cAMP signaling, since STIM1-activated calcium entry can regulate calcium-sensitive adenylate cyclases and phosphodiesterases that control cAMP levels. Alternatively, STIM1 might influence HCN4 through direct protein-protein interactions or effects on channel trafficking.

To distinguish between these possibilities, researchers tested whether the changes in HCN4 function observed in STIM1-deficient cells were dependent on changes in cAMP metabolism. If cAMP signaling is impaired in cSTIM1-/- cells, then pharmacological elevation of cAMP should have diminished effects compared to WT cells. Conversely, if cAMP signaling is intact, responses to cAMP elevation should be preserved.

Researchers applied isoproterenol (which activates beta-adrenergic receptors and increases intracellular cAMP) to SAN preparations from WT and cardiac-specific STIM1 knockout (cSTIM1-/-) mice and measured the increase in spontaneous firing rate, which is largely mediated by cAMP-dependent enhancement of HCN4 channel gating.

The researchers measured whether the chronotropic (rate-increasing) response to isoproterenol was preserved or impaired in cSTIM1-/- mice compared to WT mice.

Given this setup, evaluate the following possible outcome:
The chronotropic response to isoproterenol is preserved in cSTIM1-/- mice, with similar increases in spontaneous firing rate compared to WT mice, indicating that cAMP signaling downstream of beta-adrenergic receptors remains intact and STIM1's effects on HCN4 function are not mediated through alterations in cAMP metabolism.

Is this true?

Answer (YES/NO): YES